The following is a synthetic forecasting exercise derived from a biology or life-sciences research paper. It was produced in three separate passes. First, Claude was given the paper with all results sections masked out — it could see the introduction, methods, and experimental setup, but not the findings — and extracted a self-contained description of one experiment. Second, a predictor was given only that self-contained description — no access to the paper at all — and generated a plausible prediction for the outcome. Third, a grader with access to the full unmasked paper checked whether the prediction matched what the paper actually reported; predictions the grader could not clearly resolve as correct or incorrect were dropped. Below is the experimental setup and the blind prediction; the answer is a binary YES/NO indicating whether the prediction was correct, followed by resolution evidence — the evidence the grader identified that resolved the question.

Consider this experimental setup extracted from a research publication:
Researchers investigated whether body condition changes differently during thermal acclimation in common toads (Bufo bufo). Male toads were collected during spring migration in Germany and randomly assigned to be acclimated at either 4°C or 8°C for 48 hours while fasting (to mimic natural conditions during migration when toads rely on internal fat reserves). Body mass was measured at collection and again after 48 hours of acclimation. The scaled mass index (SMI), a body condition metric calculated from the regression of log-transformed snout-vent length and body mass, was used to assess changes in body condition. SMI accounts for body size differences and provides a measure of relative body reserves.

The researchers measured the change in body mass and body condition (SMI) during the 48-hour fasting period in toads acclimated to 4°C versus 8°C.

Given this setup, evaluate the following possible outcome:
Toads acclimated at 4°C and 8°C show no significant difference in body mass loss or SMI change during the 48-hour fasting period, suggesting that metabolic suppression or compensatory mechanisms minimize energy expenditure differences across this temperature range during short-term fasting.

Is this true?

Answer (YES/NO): NO